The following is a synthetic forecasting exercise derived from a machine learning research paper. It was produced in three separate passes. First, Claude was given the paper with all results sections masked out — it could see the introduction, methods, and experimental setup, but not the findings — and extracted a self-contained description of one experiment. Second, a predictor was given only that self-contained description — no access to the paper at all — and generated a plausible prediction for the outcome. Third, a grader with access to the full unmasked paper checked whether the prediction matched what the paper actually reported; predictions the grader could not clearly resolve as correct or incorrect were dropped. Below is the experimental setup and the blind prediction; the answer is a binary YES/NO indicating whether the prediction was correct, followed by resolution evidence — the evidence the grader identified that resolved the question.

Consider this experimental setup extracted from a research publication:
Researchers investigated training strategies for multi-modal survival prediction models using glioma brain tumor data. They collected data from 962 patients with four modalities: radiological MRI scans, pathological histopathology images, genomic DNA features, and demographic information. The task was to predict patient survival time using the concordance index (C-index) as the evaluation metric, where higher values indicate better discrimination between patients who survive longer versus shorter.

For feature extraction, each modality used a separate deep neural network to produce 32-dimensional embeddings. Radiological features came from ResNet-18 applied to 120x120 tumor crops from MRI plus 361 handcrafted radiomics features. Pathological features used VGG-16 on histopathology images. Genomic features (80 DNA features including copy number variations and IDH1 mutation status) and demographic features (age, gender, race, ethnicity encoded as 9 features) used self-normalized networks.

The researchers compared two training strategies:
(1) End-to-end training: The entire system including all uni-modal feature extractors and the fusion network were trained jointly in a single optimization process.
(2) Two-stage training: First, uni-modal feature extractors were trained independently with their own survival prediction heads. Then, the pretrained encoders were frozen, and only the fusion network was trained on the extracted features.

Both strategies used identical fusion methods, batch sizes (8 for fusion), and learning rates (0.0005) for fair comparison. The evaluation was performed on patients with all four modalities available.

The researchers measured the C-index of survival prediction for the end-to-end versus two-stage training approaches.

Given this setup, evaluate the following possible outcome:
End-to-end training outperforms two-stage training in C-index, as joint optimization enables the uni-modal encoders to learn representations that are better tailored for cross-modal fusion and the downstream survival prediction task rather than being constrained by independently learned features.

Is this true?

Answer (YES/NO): NO